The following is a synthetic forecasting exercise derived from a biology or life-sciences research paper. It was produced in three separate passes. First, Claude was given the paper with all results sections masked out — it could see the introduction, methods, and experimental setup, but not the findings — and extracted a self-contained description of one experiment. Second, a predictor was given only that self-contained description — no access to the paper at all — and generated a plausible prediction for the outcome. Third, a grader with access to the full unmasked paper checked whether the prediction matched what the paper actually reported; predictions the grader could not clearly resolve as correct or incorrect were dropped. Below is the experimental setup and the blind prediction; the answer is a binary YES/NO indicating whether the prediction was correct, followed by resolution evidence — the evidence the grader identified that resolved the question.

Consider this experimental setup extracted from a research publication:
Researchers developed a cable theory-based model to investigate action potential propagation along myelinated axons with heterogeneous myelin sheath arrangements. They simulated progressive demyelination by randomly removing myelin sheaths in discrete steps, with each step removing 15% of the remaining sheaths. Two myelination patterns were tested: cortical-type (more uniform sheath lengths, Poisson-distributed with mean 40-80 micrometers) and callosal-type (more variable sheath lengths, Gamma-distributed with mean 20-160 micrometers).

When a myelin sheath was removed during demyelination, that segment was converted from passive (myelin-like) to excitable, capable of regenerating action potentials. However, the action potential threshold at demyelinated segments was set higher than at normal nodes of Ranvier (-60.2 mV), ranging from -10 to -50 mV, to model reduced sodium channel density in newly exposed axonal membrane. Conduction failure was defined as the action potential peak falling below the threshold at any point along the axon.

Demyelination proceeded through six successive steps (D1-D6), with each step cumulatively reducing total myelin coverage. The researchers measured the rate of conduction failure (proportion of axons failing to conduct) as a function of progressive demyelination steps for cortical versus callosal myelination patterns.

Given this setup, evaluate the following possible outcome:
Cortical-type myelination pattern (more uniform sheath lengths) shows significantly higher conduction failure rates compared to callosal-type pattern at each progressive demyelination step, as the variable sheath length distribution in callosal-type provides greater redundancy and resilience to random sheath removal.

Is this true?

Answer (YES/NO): NO